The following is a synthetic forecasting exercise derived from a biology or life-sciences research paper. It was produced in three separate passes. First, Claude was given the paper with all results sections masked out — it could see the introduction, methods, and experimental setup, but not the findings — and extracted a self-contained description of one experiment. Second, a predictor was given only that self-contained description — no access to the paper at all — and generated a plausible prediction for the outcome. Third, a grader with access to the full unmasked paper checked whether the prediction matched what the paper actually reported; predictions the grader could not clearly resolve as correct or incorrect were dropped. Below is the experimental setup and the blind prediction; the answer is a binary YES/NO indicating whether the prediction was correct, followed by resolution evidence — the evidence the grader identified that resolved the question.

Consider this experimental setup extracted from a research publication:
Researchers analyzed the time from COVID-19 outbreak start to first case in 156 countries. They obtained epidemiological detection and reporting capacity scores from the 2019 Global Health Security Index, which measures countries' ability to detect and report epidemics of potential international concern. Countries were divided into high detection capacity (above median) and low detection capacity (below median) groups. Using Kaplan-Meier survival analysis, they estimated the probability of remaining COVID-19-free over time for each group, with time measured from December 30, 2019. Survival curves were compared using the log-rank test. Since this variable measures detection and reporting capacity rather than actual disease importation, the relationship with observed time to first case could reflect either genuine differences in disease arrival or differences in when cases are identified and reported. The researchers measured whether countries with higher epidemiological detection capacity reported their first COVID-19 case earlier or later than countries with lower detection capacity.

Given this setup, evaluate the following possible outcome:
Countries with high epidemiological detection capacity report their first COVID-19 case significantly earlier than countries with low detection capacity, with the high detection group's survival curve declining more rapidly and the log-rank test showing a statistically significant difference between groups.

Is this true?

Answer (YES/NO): YES